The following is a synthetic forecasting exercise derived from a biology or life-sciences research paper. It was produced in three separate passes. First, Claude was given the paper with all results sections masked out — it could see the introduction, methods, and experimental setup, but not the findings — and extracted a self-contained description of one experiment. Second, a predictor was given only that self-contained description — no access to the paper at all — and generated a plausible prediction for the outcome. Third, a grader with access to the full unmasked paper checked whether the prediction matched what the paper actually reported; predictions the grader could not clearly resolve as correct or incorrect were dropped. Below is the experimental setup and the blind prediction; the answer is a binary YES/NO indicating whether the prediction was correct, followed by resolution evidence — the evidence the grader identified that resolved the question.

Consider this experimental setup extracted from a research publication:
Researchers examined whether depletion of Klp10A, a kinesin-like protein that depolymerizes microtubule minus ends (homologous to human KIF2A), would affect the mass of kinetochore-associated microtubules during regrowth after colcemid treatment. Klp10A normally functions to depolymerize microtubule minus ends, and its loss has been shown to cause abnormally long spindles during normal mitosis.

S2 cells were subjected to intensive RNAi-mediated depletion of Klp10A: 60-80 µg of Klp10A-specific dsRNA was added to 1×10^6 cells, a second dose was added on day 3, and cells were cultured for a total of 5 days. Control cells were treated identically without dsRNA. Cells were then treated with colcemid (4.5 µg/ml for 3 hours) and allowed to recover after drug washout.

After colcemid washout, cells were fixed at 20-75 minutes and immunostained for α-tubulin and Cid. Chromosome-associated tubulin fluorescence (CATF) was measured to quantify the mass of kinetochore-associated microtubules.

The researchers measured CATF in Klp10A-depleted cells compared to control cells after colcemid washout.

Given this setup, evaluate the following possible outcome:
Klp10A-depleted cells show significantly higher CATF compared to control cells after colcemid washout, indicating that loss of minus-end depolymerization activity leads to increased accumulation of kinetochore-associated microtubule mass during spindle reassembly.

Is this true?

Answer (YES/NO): YES